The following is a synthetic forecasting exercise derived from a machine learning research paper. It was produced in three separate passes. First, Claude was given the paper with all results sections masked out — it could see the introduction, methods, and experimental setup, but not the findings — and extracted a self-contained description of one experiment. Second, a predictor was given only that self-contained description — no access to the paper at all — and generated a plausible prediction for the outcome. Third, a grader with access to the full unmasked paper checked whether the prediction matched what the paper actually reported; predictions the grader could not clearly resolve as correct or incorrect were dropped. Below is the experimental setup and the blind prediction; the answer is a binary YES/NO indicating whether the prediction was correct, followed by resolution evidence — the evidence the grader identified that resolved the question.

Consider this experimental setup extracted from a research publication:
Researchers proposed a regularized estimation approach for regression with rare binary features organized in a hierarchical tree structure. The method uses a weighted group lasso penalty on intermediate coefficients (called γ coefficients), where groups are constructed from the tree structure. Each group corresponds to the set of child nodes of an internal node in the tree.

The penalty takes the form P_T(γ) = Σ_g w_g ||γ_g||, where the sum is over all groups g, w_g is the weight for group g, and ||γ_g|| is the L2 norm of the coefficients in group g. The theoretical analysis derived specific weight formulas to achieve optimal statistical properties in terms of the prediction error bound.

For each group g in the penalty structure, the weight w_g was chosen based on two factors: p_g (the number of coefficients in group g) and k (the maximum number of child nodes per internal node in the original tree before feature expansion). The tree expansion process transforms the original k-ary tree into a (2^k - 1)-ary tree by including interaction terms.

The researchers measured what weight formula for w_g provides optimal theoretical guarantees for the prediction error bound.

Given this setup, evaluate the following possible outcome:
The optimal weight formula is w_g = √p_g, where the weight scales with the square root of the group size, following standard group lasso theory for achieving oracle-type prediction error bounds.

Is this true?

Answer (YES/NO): NO